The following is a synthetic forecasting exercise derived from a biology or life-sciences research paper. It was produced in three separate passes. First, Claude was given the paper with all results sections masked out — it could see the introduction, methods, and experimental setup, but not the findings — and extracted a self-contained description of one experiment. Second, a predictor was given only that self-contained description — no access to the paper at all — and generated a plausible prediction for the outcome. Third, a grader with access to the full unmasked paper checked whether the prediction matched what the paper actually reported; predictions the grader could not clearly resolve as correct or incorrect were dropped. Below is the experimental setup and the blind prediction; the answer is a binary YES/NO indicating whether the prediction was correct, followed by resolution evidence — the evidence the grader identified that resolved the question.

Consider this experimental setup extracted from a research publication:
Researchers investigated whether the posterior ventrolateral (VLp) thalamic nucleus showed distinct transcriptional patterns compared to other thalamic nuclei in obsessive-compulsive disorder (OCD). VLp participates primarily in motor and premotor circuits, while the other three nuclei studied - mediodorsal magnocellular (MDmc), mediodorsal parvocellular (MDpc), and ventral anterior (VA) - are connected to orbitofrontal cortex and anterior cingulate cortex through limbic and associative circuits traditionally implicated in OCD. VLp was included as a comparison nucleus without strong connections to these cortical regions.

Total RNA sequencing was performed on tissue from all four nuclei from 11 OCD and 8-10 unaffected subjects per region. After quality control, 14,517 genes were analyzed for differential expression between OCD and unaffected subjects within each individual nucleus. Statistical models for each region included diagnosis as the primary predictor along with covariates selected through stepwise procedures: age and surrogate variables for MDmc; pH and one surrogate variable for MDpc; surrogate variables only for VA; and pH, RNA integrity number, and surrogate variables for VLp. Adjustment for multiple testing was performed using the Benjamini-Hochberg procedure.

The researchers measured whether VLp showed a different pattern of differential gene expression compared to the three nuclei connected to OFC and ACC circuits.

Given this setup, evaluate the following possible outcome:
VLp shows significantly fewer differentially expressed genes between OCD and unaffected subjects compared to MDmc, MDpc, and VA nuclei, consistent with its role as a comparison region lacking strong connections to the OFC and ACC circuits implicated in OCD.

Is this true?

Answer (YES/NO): NO